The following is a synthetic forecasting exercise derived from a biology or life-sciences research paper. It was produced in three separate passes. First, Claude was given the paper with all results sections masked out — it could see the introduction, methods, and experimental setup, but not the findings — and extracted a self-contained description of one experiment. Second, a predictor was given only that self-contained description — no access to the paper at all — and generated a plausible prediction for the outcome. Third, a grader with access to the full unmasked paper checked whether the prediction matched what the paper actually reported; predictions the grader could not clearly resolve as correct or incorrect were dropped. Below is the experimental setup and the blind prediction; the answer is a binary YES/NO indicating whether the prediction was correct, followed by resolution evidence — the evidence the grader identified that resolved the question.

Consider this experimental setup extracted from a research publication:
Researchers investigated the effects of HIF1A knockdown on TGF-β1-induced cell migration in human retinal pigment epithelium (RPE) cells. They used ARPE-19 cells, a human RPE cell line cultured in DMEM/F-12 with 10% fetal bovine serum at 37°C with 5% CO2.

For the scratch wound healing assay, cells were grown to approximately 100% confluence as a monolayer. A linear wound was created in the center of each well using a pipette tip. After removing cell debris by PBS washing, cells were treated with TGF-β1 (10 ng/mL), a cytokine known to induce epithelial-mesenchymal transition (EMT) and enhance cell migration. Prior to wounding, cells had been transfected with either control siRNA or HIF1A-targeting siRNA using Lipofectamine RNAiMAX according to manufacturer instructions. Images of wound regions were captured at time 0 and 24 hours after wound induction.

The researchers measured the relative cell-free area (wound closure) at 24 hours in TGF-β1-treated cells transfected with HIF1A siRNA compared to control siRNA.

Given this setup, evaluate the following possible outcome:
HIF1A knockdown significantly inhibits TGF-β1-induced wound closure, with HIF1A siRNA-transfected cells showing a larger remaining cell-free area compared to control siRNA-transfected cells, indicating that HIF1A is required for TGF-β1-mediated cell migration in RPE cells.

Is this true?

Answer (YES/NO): YES